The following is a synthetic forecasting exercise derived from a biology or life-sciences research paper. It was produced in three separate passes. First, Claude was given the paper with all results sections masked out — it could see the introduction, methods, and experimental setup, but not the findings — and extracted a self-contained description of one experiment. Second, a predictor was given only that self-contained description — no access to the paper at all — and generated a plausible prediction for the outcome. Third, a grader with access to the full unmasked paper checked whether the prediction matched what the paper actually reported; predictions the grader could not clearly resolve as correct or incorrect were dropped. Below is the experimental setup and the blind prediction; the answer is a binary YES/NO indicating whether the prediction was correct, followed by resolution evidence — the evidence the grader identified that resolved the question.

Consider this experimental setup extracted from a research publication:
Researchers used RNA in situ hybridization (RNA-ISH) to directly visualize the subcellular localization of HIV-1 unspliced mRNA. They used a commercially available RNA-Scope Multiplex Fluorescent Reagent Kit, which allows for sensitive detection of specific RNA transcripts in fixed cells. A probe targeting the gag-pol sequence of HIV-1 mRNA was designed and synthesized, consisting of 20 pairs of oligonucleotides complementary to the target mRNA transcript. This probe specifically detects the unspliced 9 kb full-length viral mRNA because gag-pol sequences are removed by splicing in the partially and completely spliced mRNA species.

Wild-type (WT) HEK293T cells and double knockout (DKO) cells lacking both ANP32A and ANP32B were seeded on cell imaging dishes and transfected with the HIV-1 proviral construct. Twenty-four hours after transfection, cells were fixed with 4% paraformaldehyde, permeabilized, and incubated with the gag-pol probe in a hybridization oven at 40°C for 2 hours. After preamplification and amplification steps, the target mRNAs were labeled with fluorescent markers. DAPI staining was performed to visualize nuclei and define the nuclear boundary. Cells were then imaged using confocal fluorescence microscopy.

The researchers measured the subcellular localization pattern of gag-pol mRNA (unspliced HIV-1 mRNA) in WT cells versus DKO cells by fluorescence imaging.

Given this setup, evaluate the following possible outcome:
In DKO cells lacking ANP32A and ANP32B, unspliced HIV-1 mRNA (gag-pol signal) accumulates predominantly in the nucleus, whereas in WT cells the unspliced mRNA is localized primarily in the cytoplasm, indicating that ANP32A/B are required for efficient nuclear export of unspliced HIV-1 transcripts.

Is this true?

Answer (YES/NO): YES